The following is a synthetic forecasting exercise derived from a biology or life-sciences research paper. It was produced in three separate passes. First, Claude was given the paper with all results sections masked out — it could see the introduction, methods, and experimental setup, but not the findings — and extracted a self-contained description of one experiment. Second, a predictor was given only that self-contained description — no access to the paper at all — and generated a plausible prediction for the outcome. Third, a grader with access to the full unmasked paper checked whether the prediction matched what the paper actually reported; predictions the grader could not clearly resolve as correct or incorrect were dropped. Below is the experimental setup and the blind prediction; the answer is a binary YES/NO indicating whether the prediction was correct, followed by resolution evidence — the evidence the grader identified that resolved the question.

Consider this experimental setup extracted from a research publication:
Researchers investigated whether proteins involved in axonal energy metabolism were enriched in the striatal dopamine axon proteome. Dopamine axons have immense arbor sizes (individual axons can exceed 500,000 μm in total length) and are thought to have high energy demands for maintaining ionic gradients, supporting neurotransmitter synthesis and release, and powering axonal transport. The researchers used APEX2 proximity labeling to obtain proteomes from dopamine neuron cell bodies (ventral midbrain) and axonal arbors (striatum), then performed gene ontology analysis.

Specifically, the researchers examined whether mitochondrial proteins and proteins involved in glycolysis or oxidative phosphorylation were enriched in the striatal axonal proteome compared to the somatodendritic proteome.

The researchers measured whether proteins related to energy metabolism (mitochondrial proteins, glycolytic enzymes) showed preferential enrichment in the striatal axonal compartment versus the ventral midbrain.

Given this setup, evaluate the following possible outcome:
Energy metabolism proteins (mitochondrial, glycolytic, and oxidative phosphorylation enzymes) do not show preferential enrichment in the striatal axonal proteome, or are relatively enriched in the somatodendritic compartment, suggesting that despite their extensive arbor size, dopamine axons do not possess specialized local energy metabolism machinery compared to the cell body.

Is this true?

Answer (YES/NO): NO